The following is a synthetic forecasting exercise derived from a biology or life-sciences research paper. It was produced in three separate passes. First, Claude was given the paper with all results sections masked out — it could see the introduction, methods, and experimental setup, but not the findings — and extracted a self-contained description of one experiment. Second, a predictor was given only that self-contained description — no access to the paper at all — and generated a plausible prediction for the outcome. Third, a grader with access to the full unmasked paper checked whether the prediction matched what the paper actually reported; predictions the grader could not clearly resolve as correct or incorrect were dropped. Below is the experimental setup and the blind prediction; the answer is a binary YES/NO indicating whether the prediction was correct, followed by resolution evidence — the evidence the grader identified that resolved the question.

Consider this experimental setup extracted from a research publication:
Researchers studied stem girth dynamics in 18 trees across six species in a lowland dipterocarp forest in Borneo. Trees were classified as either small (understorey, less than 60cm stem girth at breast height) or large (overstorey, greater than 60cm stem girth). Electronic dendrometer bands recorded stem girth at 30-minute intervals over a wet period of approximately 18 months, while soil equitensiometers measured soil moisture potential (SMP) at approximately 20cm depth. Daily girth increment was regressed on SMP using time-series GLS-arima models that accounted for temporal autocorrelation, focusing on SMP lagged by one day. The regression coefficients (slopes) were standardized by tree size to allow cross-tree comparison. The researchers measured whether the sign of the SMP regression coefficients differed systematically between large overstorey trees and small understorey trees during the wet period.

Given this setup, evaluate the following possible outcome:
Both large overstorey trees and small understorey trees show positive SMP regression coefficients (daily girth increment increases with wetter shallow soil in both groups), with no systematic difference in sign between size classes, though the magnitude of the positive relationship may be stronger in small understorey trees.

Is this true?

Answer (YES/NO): NO